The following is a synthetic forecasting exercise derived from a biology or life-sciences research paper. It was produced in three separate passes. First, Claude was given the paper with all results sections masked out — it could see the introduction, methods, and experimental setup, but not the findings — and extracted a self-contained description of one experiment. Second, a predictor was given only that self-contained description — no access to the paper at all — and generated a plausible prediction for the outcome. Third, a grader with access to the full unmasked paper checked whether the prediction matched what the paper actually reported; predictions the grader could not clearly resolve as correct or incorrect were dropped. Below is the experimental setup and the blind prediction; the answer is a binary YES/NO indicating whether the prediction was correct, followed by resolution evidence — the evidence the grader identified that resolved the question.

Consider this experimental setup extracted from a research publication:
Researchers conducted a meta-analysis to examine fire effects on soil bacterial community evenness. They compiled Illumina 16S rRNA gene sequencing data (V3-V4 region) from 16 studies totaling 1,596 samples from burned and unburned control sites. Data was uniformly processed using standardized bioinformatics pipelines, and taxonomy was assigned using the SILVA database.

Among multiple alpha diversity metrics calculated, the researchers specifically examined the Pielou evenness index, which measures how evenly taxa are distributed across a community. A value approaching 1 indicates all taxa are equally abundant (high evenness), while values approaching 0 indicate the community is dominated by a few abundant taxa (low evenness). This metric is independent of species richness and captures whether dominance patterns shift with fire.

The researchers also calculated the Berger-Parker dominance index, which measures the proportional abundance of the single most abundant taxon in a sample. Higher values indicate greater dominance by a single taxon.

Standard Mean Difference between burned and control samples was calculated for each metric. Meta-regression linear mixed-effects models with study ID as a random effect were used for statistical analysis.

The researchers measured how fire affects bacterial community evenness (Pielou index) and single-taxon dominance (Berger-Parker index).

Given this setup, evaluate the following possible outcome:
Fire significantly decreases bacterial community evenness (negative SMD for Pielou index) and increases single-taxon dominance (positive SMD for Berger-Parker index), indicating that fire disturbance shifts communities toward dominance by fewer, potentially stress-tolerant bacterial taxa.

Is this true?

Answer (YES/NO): YES